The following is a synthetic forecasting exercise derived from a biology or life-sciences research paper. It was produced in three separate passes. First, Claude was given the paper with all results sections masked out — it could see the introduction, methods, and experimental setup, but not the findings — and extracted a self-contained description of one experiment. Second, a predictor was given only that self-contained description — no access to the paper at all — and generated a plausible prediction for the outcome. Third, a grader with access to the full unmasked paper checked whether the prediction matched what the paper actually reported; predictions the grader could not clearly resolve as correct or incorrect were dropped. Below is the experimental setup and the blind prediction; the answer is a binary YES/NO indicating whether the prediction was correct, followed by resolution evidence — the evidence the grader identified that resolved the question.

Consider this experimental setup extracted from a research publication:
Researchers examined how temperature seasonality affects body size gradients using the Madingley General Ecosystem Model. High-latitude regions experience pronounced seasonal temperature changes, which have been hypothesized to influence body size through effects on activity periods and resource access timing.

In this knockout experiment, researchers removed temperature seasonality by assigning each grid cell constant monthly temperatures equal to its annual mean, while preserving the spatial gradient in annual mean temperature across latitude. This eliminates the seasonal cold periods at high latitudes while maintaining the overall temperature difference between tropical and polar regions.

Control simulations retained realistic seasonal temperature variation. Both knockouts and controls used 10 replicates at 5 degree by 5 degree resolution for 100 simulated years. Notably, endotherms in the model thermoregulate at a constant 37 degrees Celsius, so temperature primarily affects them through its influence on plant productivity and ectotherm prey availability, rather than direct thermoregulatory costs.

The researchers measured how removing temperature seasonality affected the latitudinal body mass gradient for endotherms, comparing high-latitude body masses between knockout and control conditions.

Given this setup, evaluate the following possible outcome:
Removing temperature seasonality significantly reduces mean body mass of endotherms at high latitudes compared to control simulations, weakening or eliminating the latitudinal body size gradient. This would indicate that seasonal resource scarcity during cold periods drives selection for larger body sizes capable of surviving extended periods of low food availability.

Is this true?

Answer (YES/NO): YES